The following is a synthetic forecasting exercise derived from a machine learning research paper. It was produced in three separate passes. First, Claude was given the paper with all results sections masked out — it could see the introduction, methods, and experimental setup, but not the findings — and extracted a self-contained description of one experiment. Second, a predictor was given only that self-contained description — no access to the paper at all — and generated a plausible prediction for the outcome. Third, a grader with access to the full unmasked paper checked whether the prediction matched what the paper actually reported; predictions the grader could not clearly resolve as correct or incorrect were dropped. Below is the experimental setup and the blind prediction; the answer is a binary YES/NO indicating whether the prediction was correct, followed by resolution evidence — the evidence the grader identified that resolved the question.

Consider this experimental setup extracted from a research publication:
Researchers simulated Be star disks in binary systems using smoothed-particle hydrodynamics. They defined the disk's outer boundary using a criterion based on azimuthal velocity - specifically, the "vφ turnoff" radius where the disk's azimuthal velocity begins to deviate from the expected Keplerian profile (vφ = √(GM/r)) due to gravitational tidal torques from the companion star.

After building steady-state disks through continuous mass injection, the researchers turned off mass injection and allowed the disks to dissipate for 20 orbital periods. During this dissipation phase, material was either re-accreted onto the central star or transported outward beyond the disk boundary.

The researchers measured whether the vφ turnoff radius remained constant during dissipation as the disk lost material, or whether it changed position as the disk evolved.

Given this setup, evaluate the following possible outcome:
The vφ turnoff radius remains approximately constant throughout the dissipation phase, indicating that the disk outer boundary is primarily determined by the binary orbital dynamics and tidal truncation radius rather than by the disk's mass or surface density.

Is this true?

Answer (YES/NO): YES